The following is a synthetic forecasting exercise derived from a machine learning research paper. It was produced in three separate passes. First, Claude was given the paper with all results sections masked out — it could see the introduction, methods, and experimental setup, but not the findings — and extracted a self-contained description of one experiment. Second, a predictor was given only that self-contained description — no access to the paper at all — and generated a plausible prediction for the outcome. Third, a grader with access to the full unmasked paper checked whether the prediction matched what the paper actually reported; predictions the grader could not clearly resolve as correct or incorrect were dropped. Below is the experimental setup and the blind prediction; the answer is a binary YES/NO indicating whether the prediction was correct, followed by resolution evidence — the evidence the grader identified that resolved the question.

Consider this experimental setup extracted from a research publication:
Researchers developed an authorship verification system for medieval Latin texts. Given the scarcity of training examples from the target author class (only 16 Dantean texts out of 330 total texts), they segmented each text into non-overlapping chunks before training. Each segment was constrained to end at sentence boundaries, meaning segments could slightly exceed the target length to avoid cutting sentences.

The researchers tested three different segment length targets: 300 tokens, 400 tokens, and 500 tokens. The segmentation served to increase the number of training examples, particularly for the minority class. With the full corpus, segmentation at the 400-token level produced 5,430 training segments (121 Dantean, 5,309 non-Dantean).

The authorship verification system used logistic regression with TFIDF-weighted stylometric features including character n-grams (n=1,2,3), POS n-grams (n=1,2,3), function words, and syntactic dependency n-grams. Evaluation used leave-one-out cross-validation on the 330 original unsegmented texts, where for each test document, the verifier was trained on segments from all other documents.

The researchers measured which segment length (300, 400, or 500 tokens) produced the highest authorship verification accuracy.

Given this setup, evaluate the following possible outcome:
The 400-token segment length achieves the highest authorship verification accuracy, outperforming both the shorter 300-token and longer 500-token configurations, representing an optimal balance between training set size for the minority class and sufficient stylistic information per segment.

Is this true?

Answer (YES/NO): YES